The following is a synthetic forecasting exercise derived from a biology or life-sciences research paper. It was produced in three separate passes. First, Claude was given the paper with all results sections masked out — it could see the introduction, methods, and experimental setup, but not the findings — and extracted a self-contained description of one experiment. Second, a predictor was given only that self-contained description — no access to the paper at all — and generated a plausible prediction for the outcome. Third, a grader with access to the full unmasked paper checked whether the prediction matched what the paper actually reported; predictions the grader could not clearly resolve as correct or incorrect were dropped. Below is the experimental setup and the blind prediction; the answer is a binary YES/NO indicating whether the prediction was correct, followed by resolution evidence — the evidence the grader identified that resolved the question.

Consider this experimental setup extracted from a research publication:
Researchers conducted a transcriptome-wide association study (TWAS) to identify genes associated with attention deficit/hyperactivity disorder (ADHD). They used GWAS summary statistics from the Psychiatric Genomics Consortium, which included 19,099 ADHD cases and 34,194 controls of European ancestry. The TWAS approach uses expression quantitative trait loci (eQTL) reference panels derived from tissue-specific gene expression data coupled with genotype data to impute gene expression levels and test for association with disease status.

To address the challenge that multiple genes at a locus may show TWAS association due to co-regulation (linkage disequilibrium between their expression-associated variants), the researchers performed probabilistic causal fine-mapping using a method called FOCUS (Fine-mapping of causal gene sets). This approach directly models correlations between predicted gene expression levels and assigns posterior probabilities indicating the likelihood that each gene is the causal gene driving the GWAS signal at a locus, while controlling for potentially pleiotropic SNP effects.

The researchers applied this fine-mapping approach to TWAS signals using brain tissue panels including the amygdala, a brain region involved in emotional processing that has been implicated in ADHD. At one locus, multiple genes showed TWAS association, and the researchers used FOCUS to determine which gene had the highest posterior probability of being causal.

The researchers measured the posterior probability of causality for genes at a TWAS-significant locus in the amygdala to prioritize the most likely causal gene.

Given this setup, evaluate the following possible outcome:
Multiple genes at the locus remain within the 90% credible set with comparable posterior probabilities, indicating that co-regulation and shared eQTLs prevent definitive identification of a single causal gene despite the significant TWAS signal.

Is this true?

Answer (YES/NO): NO